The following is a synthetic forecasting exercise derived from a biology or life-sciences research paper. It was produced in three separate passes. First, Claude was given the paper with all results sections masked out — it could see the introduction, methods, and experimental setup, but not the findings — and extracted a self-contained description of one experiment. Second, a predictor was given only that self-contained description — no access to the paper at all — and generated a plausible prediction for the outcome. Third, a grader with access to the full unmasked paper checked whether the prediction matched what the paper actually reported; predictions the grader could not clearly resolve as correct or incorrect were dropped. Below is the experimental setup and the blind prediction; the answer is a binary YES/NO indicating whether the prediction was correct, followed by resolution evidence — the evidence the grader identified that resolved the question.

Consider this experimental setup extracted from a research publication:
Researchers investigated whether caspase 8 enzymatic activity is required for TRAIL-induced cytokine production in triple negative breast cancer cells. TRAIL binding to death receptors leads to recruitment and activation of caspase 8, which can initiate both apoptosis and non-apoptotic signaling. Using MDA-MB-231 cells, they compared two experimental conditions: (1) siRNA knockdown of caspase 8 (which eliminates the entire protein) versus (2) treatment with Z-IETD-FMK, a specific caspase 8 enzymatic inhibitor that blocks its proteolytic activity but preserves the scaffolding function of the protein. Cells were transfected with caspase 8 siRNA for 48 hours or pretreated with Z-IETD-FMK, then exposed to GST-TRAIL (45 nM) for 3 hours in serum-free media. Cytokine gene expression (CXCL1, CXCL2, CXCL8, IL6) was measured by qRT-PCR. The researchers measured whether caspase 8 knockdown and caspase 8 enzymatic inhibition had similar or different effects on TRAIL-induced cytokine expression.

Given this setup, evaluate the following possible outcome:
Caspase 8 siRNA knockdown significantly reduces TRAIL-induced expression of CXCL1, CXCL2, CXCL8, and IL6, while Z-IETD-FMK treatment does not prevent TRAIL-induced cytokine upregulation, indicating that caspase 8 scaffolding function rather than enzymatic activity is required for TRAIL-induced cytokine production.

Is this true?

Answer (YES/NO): YES